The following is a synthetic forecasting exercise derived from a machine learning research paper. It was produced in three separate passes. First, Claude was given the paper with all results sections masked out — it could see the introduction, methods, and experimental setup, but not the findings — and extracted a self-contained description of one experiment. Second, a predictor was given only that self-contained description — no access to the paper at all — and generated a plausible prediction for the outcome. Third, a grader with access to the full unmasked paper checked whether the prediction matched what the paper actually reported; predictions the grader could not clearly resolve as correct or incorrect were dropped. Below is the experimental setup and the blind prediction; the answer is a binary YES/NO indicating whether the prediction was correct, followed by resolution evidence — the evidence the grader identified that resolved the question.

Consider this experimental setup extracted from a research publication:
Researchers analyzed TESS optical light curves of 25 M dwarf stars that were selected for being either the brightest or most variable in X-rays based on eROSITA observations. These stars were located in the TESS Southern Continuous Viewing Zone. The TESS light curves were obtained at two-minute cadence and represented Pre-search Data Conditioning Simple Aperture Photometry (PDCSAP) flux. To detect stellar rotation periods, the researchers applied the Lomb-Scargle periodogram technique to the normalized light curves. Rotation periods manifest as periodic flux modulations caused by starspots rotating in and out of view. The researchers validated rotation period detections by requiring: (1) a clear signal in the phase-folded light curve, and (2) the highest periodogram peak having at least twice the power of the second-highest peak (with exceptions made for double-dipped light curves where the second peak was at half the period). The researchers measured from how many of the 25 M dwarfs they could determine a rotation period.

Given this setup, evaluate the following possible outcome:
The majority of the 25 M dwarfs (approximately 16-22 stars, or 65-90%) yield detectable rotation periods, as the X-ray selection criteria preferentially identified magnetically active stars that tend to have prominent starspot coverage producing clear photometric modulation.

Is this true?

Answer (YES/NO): YES